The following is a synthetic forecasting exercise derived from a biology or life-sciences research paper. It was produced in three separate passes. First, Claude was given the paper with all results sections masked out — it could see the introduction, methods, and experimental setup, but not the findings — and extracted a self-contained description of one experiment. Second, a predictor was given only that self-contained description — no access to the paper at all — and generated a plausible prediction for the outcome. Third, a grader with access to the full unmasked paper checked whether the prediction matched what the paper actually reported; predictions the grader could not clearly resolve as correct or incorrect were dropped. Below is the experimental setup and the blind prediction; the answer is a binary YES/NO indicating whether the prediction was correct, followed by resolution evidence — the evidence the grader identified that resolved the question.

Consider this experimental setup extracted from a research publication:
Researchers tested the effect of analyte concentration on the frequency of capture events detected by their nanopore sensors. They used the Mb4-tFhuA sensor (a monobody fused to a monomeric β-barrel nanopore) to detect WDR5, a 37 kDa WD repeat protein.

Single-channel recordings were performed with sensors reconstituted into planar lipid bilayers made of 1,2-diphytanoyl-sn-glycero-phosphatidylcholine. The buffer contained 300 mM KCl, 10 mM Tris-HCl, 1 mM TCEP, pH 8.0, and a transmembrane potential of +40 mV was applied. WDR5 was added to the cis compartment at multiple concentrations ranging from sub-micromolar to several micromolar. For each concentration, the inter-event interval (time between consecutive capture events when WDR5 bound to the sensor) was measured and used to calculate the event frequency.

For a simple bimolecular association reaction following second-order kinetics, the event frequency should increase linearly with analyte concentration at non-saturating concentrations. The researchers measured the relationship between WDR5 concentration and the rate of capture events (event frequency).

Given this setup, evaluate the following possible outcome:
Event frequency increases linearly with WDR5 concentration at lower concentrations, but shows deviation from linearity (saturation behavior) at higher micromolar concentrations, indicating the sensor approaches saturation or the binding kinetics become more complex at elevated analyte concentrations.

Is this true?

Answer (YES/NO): NO